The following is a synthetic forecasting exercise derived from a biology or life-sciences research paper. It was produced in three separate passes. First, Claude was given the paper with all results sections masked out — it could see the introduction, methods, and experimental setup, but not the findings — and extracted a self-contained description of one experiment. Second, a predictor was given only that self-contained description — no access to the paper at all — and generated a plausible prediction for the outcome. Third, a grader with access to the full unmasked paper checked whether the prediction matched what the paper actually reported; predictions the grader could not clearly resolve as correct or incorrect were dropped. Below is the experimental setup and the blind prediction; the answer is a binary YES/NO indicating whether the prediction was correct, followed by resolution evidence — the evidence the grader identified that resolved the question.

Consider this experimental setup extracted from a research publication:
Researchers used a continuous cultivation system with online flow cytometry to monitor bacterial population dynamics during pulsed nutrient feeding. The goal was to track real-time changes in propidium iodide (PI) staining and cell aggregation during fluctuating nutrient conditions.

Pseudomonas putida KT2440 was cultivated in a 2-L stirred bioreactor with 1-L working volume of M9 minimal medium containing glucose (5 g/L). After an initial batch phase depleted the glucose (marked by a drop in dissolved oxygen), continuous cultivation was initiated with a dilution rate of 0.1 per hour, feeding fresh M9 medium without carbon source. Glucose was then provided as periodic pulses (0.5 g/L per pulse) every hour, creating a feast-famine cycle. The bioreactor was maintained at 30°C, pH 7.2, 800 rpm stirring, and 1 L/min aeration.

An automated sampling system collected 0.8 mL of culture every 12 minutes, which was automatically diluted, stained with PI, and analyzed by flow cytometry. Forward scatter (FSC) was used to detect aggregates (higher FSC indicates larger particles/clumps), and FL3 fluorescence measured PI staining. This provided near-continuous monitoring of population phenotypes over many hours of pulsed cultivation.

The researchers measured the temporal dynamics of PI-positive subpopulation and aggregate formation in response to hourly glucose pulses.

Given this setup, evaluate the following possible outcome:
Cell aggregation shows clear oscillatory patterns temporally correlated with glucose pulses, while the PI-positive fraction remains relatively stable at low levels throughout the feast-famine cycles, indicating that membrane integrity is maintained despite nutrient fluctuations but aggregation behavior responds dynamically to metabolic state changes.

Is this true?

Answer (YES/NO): NO